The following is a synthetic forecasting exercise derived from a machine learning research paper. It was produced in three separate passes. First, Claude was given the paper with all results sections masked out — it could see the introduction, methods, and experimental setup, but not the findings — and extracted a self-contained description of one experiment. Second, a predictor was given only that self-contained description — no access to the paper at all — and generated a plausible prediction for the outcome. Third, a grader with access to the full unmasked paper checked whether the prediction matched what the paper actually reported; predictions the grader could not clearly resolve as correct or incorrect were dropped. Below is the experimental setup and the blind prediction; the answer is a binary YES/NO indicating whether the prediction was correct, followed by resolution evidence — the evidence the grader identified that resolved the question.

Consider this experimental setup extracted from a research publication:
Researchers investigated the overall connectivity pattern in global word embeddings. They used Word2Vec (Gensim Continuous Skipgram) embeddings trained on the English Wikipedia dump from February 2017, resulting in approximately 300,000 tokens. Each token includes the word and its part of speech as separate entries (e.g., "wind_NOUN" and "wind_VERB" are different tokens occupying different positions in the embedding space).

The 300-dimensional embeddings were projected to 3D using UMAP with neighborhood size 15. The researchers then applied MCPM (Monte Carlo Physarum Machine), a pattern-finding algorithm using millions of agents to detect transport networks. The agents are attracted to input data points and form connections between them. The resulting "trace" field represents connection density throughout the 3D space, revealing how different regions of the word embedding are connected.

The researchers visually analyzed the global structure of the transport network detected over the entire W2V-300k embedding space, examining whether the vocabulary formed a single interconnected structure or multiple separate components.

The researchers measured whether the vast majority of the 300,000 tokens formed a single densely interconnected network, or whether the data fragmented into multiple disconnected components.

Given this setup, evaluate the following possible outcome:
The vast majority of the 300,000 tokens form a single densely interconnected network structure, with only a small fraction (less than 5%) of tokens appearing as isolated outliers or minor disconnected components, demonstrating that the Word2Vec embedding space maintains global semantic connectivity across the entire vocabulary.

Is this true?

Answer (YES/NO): YES